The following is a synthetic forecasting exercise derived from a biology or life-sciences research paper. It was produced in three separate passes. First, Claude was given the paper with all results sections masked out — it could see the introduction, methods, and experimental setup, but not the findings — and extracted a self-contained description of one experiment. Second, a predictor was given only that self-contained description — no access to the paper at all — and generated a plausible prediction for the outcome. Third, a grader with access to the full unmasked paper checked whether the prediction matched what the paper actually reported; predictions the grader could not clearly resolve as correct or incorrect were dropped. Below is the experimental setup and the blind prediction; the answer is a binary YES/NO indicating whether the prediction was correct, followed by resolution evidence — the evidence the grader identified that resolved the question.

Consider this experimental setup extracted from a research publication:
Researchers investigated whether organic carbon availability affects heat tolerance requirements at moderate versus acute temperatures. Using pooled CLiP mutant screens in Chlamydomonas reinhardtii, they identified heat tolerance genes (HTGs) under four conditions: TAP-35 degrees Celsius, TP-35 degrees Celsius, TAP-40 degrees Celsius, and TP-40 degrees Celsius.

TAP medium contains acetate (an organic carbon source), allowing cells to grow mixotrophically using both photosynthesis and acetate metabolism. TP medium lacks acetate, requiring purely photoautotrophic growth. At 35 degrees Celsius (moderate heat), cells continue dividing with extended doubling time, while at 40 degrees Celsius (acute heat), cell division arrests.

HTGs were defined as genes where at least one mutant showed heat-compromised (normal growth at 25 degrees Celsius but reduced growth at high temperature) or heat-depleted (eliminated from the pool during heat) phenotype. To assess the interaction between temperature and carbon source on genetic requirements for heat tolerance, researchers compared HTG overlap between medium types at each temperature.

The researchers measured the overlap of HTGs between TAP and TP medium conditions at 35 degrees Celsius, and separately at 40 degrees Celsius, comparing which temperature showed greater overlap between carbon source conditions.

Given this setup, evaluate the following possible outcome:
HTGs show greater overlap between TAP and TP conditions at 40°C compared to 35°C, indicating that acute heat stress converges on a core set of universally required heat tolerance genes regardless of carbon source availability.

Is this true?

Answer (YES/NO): NO